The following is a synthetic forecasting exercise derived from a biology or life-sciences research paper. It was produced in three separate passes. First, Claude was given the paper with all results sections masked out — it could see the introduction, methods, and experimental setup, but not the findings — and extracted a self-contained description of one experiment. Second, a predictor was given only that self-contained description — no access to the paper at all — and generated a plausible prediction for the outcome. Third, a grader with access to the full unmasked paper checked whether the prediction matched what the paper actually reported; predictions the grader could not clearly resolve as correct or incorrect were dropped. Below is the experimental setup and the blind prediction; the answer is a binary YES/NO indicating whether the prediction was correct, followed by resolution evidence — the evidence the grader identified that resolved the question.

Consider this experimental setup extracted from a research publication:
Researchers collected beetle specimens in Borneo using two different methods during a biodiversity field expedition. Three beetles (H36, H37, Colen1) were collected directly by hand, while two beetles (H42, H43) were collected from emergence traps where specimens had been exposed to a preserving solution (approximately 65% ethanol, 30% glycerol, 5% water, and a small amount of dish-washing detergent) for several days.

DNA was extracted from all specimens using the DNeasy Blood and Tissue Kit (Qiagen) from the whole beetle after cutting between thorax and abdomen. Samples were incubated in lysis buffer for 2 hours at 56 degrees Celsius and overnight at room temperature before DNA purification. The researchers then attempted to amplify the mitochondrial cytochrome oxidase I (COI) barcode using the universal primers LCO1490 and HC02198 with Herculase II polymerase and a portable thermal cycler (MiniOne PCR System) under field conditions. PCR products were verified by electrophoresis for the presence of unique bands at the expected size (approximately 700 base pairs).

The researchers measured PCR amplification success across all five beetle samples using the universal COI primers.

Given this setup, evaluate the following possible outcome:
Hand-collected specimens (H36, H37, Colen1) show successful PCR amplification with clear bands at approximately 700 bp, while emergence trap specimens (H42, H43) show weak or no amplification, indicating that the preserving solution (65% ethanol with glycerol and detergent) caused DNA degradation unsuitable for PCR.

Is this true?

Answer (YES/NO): NO